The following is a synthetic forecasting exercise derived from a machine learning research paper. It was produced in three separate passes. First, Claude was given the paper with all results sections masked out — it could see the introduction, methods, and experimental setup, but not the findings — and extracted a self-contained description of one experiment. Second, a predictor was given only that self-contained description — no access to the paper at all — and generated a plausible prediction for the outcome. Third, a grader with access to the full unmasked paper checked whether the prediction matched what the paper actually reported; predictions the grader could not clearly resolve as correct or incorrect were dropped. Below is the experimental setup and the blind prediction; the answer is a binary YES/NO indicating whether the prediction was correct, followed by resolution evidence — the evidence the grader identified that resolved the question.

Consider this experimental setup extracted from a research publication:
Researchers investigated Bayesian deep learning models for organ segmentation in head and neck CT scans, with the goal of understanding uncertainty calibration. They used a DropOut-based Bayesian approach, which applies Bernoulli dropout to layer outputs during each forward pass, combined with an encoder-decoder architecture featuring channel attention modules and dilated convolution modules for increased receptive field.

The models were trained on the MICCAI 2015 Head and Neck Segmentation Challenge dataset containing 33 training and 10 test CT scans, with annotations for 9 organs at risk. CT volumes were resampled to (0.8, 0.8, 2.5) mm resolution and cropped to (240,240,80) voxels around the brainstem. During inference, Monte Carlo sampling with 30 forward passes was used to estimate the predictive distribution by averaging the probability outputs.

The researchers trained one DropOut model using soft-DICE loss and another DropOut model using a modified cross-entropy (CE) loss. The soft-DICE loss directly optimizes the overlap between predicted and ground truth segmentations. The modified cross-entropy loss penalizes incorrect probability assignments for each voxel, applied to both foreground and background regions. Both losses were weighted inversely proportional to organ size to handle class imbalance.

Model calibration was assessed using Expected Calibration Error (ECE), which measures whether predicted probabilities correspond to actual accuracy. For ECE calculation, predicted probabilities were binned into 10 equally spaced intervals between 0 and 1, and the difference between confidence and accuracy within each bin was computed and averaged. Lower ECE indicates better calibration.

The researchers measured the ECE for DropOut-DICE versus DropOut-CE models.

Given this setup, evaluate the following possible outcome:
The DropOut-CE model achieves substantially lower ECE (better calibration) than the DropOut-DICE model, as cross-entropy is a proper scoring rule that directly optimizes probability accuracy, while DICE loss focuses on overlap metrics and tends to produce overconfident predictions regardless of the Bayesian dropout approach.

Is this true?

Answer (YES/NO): YES